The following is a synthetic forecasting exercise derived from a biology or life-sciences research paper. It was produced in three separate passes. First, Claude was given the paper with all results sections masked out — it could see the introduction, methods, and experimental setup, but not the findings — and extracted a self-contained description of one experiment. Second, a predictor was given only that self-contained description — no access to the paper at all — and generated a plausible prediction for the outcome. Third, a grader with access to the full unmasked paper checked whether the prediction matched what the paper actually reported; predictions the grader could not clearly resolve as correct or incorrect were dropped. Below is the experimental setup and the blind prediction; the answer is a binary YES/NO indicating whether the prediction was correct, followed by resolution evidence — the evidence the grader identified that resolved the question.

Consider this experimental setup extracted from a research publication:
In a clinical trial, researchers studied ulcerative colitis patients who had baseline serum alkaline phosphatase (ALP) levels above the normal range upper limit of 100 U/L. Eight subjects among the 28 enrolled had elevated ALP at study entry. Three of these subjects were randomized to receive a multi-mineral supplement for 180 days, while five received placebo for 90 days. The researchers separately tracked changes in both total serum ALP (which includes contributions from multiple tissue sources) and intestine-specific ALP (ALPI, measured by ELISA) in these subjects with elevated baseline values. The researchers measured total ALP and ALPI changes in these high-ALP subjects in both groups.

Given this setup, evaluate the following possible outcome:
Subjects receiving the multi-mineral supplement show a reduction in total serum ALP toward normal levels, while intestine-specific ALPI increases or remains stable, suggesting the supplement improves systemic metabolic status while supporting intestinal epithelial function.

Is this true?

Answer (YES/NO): NO